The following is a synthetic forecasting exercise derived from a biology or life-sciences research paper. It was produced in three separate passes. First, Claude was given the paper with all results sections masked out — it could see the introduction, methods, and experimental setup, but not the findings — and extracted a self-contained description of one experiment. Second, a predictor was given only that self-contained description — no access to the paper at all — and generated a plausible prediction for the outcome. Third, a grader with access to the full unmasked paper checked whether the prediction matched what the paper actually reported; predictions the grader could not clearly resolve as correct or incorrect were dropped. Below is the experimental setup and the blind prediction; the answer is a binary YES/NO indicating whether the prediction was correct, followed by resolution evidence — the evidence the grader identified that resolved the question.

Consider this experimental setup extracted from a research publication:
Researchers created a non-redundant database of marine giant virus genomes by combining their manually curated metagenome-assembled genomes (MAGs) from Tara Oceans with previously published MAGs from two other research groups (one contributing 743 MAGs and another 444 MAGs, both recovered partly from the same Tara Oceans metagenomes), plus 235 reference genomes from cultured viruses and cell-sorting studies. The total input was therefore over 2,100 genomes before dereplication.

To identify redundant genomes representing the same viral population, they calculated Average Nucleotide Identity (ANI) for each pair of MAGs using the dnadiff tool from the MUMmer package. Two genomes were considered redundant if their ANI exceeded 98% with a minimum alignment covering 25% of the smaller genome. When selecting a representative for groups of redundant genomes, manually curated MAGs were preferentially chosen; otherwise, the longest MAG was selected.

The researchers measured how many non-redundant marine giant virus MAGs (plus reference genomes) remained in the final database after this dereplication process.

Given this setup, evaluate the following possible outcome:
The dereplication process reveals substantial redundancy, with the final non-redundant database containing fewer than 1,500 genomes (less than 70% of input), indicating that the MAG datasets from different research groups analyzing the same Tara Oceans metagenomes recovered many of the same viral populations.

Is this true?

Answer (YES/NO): NO